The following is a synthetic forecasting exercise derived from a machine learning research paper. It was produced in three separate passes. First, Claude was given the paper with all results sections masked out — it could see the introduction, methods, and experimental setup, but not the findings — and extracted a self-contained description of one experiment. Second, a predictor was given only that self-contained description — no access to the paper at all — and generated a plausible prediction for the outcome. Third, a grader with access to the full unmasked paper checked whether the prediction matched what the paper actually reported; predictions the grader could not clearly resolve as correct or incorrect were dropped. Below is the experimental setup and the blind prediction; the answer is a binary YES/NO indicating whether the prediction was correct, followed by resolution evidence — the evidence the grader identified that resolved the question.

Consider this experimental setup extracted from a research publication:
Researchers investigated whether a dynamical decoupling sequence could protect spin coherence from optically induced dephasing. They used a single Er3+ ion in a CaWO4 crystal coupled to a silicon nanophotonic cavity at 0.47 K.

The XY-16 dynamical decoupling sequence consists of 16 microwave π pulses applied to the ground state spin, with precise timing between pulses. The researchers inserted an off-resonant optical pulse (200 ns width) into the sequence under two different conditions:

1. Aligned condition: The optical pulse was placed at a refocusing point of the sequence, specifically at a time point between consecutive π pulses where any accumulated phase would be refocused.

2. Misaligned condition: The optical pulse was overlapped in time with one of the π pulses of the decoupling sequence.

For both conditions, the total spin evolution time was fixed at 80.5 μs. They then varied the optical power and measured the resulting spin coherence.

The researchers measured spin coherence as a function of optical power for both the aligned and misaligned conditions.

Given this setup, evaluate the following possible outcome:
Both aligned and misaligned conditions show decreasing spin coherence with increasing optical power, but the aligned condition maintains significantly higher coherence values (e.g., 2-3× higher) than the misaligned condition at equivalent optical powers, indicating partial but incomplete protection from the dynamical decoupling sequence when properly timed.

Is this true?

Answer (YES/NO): NO